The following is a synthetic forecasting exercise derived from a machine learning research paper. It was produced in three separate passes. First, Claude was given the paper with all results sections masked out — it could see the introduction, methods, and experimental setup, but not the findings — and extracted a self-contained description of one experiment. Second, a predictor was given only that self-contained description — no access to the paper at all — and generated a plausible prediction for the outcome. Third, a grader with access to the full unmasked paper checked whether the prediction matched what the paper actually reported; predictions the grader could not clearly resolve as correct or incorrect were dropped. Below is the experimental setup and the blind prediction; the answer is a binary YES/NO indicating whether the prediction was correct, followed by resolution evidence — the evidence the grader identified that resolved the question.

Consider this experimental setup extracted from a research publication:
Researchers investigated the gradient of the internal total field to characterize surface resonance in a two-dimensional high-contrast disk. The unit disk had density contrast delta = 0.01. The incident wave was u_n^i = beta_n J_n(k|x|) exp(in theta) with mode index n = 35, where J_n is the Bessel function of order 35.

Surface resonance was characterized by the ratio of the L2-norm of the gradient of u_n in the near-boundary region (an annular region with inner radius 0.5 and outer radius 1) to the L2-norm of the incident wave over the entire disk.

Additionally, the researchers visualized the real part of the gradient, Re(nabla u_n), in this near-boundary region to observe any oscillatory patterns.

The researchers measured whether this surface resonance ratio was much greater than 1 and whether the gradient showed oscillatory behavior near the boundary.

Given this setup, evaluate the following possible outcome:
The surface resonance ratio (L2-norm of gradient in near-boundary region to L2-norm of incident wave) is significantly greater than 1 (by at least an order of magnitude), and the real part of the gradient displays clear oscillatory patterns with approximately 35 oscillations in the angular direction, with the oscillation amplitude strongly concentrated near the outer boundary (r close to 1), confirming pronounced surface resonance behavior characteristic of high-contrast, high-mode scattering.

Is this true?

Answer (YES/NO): NO